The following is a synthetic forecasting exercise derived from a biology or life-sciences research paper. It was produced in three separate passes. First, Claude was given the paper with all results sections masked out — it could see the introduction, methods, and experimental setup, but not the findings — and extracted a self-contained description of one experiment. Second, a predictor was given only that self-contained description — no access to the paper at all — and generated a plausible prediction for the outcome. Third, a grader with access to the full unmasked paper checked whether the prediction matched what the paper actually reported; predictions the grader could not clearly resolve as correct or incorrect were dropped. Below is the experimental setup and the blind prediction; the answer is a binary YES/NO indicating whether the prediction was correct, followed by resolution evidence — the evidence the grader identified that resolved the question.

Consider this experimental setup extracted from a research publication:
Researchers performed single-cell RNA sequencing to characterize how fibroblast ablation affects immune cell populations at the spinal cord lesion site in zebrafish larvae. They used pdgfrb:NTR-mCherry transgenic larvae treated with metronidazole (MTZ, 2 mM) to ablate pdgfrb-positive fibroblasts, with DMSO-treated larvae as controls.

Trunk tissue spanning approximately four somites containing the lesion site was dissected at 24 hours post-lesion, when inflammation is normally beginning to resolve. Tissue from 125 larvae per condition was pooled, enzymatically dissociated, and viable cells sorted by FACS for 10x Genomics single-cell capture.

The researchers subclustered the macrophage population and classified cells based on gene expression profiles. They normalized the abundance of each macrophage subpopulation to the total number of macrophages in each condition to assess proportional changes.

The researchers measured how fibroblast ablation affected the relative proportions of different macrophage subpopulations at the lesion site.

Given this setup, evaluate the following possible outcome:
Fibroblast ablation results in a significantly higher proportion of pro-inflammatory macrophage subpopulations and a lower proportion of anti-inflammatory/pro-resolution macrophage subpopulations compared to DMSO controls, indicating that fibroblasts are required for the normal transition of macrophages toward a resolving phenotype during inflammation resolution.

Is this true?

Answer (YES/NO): YES